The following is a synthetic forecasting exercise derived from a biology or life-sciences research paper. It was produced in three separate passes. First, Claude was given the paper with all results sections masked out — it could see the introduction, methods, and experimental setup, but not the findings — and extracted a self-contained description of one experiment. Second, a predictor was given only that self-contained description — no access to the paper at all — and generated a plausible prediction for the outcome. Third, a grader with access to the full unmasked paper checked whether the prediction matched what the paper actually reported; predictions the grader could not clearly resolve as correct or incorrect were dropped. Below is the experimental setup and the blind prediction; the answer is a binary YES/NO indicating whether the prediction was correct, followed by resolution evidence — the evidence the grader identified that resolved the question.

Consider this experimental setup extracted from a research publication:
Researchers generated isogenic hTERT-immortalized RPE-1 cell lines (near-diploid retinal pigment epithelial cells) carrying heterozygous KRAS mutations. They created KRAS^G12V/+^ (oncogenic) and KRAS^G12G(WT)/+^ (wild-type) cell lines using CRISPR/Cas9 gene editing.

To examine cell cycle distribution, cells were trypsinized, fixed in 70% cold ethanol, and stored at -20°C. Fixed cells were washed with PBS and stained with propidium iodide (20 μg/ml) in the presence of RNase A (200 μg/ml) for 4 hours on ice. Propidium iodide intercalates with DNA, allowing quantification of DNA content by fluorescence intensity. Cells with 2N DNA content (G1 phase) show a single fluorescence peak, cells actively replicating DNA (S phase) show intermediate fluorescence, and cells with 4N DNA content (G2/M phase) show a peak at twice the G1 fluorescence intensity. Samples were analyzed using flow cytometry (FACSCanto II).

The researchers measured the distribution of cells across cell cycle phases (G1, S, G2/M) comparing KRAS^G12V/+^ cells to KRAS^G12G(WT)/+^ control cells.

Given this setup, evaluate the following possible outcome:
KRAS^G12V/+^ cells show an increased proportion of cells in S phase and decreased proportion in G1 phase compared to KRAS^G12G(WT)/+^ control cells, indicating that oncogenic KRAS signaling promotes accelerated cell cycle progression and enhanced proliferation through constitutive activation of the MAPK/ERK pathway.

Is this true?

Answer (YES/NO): NO